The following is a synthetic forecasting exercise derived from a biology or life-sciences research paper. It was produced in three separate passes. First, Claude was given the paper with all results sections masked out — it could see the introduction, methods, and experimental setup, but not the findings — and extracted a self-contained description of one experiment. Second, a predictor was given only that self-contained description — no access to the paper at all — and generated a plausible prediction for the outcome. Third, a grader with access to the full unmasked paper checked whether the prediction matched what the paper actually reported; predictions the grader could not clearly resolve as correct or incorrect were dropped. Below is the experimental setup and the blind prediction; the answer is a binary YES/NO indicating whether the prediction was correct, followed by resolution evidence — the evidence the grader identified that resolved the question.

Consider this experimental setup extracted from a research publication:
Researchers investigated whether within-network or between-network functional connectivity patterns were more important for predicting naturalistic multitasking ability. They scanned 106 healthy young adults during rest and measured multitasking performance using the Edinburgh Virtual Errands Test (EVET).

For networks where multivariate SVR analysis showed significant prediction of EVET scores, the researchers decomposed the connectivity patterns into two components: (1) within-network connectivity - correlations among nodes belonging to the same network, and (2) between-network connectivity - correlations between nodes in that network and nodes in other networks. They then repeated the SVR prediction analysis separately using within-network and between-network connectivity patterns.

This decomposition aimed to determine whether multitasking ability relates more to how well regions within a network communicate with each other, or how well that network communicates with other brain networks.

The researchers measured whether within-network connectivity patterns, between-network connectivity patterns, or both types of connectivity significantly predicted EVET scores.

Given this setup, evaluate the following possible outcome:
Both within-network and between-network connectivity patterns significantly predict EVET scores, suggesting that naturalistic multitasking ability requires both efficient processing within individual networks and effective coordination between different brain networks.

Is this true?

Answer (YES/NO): YES